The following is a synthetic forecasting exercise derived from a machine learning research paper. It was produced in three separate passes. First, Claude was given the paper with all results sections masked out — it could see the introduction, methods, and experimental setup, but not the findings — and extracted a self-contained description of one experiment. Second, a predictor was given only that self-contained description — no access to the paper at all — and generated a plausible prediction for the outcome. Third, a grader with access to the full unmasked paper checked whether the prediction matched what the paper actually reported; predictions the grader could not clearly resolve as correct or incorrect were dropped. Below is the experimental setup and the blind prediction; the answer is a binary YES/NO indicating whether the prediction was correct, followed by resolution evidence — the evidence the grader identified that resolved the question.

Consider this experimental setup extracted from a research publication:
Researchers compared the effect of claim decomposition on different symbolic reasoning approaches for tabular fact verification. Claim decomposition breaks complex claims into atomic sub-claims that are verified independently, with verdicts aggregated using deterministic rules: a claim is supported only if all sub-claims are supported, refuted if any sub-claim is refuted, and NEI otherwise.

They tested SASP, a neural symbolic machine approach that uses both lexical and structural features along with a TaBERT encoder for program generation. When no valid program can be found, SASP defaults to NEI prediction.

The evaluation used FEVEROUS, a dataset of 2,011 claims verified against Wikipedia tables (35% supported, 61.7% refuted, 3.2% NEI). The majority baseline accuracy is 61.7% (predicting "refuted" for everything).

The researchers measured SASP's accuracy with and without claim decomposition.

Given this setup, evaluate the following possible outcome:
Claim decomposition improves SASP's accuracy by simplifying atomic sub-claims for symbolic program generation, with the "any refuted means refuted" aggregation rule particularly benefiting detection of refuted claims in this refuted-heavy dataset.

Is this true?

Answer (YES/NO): NO